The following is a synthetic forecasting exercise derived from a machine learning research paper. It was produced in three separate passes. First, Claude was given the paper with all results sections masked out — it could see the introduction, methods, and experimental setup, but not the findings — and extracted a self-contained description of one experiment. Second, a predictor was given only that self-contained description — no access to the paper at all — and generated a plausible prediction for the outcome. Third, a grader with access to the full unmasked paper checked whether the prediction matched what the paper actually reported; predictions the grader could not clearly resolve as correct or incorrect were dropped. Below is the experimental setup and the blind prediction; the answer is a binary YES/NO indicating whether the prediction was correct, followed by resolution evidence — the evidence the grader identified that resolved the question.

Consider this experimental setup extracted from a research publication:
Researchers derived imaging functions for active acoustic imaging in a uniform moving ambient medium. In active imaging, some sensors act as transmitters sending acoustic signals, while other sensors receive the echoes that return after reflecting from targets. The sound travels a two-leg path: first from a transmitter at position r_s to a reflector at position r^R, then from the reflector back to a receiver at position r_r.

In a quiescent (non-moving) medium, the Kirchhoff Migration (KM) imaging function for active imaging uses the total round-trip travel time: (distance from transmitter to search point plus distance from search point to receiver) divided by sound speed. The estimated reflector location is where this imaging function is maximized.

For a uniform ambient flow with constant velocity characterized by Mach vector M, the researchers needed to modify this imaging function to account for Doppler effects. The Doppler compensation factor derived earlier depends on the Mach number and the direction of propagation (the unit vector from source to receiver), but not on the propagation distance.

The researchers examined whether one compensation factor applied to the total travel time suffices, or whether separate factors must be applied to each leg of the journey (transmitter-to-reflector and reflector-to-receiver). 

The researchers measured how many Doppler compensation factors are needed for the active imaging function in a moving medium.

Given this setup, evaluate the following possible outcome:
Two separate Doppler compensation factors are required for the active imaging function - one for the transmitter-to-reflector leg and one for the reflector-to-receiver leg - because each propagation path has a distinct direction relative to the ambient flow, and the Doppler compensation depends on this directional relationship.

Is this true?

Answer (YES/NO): YES